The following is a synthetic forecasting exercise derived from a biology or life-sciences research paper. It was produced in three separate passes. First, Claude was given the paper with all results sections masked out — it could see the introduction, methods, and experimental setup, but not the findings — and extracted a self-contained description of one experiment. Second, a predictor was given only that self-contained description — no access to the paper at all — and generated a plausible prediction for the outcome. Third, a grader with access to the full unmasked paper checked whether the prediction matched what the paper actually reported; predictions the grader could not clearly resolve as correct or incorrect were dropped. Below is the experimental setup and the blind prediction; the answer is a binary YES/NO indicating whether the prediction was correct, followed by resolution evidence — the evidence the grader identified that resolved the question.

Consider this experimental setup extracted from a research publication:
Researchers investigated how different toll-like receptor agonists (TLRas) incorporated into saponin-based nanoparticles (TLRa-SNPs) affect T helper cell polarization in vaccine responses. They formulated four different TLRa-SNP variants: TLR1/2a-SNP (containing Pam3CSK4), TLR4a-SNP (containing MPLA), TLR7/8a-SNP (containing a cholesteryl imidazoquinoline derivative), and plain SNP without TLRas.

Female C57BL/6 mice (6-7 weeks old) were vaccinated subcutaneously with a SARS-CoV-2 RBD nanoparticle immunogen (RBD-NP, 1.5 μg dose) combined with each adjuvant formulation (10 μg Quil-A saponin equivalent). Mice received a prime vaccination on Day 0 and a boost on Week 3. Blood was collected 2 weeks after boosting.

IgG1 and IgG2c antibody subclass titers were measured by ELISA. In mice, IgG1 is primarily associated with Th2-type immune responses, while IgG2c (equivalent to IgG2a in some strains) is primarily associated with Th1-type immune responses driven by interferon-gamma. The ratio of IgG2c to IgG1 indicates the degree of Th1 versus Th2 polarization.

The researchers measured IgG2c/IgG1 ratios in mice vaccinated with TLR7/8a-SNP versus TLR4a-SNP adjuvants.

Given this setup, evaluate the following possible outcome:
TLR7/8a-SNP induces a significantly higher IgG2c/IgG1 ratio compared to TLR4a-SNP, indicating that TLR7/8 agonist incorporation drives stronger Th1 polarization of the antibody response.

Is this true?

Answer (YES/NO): NO